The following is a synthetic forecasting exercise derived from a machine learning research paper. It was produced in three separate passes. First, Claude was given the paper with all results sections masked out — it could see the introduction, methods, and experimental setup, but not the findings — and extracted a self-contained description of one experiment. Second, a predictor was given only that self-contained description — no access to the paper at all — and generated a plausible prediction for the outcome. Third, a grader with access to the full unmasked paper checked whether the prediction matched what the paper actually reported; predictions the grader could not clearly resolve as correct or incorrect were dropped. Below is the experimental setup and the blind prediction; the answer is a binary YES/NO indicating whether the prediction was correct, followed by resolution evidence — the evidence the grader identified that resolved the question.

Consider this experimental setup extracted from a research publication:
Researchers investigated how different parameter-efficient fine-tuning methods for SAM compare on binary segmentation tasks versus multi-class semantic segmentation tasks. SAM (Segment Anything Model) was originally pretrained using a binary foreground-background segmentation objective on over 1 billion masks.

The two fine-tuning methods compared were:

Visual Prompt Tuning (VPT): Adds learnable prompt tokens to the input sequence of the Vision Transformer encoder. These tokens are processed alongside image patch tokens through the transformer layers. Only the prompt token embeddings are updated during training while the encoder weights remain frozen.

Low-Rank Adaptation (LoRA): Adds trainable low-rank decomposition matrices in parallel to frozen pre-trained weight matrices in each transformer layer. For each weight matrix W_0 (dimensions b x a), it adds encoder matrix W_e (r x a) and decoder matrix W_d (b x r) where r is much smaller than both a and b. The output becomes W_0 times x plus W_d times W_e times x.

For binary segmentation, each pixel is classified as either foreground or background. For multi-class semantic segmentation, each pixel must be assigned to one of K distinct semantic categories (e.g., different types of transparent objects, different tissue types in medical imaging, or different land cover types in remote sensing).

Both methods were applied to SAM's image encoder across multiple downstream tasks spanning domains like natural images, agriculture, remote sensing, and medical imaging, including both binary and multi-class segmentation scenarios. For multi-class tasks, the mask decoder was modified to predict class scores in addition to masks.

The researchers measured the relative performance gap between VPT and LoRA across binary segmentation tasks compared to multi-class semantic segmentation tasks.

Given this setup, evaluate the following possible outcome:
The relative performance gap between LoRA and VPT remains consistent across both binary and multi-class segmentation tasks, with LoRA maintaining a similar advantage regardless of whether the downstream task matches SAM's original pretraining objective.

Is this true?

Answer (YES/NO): NO